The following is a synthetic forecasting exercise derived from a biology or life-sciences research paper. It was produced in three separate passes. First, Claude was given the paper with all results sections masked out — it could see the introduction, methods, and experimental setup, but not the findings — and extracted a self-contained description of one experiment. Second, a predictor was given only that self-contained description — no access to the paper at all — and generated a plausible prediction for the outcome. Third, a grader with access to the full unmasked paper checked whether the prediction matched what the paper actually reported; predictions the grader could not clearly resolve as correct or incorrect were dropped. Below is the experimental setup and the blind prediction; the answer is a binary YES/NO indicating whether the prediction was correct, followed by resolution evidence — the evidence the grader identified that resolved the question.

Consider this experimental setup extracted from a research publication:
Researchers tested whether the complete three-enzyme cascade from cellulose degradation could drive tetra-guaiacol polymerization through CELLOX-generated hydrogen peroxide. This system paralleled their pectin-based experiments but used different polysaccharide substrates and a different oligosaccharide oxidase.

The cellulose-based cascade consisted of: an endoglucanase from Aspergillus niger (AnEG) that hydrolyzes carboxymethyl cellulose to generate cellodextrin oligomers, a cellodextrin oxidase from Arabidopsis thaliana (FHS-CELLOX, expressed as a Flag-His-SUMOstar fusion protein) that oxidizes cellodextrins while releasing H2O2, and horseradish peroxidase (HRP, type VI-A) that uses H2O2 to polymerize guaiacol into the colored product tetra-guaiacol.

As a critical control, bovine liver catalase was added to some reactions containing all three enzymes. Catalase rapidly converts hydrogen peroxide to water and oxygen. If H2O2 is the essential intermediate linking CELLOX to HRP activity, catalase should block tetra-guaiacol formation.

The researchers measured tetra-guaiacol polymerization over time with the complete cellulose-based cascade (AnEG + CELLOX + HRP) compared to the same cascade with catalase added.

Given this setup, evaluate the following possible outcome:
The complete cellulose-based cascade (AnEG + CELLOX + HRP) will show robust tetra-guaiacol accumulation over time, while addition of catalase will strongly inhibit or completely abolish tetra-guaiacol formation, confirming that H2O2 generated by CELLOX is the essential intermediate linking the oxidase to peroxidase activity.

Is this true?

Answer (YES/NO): YES